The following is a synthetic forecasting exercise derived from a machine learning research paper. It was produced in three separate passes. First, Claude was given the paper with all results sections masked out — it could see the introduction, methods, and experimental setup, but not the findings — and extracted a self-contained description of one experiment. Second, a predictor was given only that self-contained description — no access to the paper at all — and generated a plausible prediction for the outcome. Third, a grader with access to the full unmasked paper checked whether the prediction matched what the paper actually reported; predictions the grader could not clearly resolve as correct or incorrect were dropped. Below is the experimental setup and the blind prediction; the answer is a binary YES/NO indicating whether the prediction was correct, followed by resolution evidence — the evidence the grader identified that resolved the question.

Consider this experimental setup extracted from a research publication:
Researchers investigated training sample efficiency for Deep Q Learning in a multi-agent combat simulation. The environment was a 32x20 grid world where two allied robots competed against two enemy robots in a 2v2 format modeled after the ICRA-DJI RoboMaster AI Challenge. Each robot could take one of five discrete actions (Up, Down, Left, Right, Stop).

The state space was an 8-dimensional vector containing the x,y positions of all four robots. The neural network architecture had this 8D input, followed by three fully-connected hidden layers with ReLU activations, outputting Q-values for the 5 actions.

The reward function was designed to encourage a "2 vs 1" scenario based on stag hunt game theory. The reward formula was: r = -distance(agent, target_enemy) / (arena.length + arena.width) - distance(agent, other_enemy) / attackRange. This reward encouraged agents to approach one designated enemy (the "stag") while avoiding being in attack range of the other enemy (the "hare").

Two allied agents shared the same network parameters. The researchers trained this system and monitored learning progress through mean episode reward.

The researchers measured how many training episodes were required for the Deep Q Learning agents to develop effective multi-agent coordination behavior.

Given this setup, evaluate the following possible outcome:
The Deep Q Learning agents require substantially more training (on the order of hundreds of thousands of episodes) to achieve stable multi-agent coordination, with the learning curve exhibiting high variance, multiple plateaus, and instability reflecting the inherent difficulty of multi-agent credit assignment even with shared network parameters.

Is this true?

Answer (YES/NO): NO